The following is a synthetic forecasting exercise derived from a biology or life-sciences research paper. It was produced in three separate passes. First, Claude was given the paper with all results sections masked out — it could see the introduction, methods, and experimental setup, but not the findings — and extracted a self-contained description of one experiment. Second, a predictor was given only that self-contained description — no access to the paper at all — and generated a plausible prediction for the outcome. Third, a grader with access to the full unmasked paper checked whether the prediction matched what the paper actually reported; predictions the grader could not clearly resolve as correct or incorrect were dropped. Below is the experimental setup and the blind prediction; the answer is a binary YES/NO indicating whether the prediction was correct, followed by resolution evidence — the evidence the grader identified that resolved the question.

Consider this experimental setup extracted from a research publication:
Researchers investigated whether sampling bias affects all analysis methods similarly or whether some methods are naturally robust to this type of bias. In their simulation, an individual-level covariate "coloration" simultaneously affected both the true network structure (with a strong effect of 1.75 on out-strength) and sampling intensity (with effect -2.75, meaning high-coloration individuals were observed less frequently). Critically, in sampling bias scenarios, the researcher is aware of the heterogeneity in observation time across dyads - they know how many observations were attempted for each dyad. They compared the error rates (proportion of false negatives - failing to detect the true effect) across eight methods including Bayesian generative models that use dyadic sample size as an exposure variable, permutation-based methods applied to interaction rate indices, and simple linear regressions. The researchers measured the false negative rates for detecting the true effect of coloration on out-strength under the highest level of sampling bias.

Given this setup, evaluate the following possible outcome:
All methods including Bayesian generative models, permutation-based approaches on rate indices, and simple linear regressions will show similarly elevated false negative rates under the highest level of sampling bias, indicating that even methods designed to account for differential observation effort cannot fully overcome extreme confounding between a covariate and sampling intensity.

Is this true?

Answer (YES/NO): NO